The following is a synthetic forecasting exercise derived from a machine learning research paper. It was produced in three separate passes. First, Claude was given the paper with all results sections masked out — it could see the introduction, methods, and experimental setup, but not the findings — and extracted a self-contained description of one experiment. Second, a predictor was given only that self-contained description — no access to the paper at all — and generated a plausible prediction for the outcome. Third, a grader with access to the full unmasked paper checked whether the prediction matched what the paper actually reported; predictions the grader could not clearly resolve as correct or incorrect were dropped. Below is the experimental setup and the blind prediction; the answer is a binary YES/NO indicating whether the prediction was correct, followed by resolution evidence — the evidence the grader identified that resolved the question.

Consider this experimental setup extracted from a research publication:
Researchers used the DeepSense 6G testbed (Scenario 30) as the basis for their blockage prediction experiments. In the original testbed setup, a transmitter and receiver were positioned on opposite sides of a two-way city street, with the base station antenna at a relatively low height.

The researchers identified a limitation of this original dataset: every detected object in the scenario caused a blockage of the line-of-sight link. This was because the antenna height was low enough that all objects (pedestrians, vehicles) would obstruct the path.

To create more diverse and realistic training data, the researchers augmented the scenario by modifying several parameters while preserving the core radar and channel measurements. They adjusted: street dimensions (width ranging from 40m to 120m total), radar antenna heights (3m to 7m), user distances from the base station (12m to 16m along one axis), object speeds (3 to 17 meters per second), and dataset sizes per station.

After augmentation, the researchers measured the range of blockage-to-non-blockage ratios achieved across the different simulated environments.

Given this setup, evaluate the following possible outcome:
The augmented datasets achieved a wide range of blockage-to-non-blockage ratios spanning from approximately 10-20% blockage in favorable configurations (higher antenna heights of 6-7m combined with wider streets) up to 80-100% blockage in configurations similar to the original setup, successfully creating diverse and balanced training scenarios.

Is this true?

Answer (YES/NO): NO